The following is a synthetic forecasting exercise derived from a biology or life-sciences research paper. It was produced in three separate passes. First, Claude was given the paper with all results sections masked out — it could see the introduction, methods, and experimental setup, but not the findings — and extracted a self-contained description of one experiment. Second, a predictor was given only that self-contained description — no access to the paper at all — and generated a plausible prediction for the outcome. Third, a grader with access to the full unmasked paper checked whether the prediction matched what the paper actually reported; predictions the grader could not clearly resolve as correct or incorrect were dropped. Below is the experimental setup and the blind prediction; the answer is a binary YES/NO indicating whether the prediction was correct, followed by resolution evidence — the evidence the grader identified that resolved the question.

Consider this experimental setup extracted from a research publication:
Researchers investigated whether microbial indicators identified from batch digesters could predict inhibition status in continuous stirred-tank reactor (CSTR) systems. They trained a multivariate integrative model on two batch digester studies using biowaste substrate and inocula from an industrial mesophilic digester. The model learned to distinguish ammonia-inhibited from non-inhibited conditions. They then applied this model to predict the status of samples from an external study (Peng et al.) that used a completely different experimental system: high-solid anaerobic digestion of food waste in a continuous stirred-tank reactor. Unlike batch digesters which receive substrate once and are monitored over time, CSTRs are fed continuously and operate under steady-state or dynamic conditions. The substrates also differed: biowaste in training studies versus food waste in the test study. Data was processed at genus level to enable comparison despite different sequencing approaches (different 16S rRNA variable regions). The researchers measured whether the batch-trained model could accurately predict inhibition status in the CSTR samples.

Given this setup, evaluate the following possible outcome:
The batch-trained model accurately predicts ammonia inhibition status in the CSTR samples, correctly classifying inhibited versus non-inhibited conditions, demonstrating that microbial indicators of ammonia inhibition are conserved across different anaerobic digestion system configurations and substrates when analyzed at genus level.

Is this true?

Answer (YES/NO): YES